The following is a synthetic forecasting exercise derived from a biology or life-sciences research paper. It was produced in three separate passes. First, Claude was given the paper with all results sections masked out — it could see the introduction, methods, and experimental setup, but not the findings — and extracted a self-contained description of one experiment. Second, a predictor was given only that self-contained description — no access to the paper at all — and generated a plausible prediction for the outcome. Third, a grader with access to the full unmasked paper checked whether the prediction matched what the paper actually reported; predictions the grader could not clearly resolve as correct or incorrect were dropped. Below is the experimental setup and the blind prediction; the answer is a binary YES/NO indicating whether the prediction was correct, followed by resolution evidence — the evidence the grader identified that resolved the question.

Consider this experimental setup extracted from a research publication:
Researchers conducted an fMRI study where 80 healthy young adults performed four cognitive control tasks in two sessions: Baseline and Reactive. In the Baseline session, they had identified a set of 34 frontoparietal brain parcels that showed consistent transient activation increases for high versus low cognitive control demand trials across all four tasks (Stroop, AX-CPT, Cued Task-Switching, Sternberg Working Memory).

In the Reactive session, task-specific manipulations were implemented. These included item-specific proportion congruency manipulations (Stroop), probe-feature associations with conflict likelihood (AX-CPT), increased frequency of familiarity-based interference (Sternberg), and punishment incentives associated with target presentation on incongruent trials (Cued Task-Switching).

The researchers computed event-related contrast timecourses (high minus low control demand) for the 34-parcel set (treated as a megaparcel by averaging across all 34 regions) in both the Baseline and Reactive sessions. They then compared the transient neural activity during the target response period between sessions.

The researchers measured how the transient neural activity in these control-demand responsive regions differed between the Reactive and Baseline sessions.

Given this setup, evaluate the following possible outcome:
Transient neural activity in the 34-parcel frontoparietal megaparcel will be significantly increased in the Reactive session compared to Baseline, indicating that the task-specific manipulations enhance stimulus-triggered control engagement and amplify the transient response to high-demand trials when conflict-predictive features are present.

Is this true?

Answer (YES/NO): NO